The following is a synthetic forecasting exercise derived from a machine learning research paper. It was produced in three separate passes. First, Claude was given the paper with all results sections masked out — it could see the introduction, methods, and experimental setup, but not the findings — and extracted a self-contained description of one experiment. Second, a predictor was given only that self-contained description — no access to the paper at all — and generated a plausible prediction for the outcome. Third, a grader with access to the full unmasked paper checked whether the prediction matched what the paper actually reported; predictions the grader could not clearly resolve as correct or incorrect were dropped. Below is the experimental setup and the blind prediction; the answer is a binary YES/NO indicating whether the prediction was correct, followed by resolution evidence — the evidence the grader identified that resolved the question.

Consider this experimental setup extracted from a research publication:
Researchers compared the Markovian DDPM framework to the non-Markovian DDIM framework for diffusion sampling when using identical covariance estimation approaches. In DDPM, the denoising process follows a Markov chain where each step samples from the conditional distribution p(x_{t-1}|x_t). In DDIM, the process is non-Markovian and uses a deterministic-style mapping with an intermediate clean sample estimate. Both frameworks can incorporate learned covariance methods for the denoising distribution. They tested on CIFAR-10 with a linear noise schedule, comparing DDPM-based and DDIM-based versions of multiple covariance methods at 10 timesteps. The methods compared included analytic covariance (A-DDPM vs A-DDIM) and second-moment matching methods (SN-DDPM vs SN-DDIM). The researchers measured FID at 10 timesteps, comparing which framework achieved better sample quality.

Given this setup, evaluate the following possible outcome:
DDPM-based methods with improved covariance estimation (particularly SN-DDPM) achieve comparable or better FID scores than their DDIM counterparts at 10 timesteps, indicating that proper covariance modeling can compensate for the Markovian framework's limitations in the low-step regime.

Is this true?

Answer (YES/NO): NO